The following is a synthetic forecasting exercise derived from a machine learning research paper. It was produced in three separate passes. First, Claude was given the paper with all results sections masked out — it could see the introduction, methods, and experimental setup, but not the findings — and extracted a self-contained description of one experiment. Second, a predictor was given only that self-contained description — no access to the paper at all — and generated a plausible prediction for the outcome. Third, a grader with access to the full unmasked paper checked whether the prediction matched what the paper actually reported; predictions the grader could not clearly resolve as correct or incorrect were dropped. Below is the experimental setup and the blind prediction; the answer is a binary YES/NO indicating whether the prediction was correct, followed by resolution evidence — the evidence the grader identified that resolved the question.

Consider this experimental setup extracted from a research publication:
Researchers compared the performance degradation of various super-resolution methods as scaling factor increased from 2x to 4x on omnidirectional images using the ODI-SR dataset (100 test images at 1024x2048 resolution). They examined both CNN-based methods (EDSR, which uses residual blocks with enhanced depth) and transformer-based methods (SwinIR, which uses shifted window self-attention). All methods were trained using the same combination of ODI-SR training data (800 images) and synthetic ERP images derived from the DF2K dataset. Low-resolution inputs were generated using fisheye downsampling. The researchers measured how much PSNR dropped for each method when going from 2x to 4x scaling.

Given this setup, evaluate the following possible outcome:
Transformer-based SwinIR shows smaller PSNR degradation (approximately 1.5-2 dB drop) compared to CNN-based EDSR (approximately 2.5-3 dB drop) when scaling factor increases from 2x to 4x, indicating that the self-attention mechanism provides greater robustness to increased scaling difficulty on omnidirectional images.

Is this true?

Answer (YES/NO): NO